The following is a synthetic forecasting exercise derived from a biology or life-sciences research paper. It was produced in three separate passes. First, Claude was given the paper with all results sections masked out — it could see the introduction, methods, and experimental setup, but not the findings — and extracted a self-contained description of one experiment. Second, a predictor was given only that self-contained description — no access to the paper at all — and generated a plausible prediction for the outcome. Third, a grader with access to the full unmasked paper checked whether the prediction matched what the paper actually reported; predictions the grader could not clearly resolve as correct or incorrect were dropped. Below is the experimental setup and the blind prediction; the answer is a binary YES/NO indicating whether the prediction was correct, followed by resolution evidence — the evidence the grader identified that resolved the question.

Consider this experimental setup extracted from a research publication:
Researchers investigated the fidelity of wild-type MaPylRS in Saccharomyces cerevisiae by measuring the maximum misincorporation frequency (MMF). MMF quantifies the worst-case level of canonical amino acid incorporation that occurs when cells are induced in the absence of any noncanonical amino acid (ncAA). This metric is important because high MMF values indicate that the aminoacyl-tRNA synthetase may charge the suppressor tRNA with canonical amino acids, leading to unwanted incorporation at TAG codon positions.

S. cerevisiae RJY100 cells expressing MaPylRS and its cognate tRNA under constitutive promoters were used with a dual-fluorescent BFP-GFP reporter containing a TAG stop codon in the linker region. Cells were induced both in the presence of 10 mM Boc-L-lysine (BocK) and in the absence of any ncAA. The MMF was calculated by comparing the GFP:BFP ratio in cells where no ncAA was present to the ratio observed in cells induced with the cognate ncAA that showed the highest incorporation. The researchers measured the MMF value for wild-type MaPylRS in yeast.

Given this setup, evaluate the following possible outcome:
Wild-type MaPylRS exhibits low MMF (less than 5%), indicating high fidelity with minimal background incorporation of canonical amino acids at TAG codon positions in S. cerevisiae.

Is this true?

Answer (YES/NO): YES